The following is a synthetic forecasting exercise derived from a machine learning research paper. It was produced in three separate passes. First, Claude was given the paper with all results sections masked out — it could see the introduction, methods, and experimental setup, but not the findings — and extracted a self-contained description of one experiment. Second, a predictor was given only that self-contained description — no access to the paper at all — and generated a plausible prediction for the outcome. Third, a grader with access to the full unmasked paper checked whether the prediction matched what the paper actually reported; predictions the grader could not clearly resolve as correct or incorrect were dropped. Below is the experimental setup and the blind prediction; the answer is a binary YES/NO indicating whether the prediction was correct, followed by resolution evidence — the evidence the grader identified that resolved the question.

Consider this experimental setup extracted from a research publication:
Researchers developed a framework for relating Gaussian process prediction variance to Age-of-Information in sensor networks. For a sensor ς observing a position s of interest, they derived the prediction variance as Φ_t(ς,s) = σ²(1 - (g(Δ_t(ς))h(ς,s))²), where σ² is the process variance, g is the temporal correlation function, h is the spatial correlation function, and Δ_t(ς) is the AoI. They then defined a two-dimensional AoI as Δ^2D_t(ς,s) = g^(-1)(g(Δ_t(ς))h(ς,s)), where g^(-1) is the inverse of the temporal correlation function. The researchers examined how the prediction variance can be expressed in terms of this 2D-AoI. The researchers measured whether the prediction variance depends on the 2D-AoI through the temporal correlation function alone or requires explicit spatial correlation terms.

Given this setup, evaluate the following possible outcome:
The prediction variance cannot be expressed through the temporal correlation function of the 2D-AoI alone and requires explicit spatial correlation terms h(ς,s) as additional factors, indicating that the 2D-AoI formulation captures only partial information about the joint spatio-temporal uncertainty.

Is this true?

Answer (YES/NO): NO